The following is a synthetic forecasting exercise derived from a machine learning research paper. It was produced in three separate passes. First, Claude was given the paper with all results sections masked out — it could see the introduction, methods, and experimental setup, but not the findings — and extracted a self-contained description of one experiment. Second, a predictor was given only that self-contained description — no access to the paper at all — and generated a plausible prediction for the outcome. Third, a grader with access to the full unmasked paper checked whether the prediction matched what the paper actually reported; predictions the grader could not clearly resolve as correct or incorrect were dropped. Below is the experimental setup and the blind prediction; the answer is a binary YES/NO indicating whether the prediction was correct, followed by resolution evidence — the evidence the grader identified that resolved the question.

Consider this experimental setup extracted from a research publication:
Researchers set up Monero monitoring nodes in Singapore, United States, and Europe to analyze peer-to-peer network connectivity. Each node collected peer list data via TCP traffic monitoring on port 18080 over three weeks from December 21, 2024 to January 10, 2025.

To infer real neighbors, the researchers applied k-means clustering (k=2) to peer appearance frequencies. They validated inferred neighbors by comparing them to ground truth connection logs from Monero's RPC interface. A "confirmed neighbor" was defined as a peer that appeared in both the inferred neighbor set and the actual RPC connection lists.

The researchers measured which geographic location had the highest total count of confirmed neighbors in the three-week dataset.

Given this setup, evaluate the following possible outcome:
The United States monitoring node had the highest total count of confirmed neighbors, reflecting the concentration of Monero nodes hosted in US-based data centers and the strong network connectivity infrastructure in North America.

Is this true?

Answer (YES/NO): NO